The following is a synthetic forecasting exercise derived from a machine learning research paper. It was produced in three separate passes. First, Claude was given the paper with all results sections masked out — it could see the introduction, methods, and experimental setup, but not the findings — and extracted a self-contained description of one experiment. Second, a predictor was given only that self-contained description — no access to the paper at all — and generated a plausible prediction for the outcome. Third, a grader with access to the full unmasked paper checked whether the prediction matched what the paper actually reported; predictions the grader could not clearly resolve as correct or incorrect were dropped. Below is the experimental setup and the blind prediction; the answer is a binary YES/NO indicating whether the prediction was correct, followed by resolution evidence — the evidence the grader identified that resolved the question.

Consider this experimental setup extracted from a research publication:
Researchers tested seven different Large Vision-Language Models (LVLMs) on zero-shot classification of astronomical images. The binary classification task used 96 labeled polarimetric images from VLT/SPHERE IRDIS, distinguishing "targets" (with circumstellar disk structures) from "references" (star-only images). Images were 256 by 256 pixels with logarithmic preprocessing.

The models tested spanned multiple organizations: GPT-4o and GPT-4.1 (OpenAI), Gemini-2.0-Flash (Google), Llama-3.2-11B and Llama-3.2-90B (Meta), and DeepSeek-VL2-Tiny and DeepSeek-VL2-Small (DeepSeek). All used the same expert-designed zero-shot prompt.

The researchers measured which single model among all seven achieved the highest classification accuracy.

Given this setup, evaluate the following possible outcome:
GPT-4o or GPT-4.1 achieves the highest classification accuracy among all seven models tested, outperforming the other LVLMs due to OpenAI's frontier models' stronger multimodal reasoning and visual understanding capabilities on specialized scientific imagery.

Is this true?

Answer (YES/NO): NO